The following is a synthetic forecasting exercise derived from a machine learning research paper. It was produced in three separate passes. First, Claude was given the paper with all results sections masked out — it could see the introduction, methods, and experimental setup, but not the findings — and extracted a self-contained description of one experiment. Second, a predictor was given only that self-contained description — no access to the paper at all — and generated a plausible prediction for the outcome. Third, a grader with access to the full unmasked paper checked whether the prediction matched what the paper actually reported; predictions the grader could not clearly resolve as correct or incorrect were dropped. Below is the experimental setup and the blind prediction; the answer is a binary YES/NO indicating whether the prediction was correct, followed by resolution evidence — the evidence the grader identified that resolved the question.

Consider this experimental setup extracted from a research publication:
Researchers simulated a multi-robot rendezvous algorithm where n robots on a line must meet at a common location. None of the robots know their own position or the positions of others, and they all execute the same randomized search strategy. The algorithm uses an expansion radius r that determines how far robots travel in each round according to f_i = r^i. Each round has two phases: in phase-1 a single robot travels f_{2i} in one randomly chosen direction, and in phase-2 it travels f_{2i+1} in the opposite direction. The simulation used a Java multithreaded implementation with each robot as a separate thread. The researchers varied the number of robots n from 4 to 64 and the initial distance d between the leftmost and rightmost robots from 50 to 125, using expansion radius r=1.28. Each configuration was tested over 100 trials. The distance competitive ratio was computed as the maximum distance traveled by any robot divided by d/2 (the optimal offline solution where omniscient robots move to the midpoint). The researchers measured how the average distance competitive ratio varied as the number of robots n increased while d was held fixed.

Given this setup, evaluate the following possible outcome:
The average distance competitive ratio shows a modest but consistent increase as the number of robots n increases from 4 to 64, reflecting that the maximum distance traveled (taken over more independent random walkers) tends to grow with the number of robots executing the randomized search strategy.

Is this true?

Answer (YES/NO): NO